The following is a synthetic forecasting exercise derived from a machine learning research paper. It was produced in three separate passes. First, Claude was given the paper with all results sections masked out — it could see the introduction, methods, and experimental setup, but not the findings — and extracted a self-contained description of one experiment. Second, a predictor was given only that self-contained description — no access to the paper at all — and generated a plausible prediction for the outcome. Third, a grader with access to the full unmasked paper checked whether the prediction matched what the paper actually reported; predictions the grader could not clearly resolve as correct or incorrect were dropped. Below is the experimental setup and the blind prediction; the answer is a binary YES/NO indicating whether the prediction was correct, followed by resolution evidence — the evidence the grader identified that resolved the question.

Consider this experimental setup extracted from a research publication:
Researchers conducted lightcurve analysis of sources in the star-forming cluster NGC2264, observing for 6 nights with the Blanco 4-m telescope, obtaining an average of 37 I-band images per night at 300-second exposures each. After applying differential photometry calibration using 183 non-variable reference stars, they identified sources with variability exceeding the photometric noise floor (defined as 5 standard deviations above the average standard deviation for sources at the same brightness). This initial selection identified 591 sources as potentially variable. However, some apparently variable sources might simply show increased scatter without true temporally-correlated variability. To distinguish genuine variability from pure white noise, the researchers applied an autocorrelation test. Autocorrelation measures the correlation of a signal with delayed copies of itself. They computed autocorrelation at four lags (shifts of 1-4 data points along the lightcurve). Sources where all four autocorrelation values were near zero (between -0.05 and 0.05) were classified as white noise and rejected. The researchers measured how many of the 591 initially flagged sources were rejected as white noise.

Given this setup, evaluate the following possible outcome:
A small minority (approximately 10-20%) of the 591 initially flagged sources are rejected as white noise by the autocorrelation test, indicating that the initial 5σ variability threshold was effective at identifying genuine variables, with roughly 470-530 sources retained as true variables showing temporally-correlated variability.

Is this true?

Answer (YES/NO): YES